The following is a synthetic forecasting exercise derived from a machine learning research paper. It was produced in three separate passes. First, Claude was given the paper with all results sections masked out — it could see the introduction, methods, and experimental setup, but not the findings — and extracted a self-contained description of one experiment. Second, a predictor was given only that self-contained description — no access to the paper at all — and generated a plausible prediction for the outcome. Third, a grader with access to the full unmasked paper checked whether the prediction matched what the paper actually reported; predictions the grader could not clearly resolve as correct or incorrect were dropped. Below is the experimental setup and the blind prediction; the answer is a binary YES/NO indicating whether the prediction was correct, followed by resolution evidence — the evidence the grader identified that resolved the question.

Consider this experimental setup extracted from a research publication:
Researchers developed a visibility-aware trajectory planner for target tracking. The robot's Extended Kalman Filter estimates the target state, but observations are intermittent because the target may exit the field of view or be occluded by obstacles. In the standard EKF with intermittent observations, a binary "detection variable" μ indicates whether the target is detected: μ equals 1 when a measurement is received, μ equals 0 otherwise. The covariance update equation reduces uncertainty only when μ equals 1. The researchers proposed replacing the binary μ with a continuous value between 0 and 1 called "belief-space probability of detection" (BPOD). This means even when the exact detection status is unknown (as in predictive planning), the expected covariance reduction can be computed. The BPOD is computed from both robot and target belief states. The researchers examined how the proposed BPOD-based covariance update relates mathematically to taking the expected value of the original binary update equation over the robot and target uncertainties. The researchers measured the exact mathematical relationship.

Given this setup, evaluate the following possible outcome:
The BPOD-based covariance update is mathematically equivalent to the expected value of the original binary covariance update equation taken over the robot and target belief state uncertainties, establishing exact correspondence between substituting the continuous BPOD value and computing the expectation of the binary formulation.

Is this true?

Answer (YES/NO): NO